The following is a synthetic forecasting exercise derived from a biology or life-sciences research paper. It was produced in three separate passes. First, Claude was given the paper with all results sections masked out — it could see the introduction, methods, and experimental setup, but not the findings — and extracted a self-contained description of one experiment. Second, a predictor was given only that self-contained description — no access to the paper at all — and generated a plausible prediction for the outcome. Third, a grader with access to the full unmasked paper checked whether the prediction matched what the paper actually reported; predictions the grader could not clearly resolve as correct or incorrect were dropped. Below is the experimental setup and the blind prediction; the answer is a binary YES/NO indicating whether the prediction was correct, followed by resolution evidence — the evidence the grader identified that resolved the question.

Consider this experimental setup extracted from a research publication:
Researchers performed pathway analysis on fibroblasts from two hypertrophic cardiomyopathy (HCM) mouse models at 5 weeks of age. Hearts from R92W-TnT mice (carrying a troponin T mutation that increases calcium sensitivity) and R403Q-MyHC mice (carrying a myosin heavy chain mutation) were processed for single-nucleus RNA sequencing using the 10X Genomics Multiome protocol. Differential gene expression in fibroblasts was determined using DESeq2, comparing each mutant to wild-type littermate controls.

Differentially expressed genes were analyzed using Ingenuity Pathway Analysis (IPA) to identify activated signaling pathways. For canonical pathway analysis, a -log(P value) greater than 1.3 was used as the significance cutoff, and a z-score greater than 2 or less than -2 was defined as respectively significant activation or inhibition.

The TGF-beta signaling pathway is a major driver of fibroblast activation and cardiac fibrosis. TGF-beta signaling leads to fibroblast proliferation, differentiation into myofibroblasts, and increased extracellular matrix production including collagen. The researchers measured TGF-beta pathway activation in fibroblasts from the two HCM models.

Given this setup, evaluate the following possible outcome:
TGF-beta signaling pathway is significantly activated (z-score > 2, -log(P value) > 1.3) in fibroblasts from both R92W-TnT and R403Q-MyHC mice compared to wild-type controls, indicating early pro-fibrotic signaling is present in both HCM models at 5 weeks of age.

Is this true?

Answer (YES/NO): NO